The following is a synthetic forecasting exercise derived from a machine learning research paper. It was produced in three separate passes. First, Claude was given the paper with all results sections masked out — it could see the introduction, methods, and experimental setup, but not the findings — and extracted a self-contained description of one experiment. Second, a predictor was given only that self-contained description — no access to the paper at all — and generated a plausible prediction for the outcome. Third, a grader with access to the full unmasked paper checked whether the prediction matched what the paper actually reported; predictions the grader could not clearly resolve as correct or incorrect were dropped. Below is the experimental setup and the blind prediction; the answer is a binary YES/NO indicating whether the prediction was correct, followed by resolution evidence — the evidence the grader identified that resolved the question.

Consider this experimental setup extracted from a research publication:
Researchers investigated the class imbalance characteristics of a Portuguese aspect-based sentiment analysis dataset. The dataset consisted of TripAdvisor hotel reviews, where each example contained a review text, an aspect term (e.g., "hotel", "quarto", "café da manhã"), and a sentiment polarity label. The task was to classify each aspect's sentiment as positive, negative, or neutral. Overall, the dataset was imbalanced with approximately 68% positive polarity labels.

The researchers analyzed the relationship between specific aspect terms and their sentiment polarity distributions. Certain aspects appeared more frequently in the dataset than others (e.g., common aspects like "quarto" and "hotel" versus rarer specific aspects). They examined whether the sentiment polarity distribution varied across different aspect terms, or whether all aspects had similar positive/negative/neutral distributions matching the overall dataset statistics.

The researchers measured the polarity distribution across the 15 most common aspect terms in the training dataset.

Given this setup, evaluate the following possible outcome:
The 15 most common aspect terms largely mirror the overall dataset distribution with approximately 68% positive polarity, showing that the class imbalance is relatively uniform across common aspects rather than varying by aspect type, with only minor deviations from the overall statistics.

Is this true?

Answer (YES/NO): NO